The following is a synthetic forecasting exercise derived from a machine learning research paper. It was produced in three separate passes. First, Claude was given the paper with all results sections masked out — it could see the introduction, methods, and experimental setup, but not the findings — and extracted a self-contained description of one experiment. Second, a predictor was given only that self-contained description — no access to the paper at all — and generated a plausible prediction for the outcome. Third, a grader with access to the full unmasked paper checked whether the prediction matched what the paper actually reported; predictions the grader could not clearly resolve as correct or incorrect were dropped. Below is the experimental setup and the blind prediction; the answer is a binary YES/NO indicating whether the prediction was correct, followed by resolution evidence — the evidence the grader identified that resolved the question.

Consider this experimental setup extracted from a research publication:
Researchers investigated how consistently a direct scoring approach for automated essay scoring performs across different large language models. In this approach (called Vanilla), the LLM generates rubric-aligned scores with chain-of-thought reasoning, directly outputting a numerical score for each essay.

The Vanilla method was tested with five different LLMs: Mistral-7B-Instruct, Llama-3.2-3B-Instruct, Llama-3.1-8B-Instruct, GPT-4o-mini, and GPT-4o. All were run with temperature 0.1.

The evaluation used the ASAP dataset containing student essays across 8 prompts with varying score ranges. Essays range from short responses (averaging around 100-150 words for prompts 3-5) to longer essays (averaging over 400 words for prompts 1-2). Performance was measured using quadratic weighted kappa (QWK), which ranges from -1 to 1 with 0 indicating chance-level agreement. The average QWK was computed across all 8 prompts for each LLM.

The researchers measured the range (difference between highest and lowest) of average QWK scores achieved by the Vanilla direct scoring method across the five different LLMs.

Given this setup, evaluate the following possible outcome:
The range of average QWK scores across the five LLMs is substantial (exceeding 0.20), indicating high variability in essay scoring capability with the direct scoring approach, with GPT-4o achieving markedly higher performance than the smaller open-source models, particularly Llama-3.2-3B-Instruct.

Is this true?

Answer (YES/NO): NO